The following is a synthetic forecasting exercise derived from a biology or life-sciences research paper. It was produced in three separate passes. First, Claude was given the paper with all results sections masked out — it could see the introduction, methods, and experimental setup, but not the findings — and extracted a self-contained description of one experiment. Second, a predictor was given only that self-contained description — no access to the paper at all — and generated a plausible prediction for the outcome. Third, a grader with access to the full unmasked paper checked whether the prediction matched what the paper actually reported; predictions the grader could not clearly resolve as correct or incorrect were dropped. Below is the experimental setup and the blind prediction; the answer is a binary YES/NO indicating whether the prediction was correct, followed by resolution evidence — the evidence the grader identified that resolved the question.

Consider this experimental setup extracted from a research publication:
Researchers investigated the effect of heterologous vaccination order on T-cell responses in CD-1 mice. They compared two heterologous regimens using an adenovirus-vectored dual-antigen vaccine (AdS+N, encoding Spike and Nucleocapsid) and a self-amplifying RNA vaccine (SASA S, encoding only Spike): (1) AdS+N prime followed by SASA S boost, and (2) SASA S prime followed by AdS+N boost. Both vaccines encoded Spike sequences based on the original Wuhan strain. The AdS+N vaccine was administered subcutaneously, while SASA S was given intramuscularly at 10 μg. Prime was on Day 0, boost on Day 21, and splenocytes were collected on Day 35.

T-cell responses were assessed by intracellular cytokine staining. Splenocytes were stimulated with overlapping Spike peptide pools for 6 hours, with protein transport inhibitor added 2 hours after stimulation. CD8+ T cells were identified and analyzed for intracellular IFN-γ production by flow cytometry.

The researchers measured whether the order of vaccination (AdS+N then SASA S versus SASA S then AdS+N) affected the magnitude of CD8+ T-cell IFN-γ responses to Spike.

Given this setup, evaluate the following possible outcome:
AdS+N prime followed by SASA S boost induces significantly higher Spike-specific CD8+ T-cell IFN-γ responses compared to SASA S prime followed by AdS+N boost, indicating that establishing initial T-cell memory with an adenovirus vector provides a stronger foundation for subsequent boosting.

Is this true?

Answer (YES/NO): NO